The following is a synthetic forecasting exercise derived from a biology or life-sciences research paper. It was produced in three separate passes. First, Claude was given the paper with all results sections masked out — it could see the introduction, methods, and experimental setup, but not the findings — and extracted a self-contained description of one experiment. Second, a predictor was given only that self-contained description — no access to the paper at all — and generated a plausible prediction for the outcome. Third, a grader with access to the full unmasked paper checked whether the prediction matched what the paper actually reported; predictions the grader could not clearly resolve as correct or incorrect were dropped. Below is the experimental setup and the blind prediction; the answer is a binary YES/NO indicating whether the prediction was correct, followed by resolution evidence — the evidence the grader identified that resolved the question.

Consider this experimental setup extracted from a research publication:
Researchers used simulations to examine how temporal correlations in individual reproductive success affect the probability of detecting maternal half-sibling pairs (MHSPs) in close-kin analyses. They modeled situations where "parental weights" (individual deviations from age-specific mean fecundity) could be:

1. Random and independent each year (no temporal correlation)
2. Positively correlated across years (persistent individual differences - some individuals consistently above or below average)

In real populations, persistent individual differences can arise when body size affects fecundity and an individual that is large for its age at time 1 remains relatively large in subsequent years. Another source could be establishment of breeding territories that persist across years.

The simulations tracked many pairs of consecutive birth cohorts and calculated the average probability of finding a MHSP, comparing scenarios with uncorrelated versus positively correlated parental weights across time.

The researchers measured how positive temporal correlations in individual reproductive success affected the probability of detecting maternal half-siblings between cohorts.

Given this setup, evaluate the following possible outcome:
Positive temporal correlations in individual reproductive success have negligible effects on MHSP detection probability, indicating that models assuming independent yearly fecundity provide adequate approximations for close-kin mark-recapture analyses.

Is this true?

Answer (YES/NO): NO